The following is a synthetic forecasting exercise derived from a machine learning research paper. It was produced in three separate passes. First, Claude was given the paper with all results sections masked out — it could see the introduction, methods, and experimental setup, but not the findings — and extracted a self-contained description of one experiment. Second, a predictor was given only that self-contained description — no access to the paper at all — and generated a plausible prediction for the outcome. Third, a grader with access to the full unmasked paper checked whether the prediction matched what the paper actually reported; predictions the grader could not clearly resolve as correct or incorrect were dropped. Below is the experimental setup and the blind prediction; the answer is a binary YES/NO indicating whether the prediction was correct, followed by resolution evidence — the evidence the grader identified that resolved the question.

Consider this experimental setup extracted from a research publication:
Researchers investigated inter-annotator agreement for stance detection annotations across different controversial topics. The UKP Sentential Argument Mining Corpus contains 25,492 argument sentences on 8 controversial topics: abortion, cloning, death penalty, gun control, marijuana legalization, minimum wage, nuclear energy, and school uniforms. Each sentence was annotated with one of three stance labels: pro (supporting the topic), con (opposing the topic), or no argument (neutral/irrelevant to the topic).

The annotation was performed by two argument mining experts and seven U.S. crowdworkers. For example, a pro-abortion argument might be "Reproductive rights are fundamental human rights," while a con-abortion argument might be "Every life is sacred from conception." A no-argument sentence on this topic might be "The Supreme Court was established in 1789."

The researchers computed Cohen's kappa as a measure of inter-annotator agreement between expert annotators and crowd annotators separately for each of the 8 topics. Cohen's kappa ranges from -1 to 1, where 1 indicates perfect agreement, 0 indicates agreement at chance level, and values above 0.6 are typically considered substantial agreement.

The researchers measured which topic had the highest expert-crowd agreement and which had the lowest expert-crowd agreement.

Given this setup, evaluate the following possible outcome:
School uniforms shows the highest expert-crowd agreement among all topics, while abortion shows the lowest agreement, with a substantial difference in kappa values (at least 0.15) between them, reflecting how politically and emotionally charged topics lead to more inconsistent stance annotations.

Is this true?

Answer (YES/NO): NO